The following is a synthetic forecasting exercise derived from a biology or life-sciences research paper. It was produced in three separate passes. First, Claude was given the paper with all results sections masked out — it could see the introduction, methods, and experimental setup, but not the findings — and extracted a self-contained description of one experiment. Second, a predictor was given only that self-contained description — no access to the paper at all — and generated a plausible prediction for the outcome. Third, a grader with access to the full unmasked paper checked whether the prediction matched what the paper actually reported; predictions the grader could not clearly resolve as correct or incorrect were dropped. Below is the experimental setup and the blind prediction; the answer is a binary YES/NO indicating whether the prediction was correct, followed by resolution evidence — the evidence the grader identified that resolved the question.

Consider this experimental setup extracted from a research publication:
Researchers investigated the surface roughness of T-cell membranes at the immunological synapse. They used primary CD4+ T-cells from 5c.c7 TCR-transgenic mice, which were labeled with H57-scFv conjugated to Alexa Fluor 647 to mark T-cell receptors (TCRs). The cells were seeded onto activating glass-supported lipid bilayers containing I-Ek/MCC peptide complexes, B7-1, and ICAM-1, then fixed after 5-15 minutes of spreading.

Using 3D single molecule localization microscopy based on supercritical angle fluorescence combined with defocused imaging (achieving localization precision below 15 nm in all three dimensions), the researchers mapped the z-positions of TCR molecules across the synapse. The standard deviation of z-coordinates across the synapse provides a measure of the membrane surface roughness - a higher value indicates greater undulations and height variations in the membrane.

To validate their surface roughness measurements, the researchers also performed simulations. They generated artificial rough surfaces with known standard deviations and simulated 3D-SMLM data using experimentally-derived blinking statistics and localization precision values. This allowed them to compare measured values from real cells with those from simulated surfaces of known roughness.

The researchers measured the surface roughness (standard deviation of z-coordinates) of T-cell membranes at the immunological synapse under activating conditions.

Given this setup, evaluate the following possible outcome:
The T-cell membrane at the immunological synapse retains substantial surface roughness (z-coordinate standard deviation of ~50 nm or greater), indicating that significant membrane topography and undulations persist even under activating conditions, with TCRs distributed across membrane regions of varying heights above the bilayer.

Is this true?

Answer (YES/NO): NO